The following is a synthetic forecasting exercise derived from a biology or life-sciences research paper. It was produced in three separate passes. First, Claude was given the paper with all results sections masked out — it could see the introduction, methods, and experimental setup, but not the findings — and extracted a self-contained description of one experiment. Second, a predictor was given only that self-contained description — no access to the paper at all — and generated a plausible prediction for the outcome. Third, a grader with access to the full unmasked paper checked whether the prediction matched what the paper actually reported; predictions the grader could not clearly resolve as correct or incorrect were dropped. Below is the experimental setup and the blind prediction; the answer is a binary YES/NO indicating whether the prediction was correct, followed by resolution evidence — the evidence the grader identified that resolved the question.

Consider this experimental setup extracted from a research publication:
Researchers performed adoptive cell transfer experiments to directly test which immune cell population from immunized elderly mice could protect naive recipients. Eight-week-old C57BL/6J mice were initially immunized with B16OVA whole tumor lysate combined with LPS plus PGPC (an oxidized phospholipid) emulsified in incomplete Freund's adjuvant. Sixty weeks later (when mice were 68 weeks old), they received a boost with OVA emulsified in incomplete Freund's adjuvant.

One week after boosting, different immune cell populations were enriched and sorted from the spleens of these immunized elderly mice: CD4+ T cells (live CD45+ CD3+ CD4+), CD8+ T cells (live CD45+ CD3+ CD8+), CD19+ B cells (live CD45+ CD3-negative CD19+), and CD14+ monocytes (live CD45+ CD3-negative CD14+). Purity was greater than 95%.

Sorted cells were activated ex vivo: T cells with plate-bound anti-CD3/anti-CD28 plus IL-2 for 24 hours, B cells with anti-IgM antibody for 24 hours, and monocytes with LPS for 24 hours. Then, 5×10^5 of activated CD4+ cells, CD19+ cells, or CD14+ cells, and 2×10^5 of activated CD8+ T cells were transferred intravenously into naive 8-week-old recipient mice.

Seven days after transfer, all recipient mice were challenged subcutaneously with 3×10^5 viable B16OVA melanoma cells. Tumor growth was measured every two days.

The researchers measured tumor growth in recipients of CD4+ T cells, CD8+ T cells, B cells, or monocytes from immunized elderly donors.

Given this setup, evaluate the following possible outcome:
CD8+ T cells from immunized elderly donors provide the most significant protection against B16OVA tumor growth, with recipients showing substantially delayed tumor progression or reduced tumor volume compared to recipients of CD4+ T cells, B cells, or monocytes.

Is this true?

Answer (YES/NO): NO